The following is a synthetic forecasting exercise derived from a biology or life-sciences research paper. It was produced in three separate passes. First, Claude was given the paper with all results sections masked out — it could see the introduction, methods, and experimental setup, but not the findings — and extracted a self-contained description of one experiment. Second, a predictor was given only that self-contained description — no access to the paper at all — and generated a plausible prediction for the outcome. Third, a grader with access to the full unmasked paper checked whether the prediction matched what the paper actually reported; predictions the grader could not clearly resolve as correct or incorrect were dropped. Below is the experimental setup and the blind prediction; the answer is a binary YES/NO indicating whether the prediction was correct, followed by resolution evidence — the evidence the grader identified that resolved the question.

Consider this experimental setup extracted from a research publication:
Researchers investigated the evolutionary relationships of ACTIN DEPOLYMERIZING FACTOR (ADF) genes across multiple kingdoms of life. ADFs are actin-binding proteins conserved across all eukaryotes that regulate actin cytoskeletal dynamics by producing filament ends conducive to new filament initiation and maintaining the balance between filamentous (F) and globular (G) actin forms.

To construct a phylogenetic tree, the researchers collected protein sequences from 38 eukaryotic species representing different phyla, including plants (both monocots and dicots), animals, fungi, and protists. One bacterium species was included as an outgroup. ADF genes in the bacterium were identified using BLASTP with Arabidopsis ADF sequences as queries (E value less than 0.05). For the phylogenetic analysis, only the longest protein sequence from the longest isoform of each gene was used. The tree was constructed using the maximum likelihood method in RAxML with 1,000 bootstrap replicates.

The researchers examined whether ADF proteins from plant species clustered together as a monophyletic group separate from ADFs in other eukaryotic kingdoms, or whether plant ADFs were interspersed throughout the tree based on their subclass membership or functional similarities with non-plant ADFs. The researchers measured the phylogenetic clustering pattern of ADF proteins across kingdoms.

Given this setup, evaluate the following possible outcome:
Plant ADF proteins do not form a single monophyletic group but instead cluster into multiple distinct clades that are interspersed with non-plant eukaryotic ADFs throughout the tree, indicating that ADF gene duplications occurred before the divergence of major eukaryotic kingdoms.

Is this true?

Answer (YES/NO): NO